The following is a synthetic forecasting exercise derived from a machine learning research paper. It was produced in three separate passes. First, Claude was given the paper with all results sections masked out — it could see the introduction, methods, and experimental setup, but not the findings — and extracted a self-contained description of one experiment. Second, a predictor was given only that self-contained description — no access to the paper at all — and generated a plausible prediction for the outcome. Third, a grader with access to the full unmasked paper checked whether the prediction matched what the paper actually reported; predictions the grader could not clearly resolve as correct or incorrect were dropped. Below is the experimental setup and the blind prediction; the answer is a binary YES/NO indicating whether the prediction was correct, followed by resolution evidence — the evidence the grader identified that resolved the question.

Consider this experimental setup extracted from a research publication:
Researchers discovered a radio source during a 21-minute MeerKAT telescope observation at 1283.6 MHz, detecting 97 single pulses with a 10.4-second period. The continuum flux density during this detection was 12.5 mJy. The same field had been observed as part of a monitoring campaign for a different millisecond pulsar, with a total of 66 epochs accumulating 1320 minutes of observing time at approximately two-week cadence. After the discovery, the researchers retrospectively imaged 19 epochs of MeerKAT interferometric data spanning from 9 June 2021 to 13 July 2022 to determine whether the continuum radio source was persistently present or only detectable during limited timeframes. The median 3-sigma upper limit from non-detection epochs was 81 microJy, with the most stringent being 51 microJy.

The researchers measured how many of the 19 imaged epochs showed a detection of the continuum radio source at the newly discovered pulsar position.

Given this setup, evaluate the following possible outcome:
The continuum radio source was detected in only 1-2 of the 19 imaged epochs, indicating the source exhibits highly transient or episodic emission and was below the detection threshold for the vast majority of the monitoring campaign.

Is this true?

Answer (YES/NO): YES